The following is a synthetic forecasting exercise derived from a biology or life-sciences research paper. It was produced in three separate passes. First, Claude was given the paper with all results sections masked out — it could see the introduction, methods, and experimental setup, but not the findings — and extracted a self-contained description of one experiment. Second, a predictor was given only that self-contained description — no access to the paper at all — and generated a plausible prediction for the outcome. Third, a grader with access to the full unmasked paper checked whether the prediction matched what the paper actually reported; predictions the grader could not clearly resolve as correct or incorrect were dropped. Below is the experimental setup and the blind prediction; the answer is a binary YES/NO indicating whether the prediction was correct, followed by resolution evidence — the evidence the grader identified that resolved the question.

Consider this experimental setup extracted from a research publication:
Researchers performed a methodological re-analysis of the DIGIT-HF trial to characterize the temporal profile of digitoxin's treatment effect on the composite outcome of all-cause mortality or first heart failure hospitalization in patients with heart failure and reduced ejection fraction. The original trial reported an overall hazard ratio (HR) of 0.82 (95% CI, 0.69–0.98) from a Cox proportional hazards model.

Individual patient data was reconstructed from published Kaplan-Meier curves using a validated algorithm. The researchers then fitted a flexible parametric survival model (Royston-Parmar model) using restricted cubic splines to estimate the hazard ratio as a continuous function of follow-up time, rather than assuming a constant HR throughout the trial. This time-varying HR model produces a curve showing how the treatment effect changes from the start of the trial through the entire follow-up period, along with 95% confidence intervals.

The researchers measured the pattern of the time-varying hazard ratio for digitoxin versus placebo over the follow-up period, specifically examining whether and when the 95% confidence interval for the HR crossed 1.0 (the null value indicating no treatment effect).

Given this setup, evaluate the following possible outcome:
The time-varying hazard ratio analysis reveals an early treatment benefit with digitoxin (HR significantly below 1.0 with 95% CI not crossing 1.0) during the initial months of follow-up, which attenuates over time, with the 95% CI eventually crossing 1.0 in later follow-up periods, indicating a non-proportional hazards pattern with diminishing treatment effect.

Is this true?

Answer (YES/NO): YES